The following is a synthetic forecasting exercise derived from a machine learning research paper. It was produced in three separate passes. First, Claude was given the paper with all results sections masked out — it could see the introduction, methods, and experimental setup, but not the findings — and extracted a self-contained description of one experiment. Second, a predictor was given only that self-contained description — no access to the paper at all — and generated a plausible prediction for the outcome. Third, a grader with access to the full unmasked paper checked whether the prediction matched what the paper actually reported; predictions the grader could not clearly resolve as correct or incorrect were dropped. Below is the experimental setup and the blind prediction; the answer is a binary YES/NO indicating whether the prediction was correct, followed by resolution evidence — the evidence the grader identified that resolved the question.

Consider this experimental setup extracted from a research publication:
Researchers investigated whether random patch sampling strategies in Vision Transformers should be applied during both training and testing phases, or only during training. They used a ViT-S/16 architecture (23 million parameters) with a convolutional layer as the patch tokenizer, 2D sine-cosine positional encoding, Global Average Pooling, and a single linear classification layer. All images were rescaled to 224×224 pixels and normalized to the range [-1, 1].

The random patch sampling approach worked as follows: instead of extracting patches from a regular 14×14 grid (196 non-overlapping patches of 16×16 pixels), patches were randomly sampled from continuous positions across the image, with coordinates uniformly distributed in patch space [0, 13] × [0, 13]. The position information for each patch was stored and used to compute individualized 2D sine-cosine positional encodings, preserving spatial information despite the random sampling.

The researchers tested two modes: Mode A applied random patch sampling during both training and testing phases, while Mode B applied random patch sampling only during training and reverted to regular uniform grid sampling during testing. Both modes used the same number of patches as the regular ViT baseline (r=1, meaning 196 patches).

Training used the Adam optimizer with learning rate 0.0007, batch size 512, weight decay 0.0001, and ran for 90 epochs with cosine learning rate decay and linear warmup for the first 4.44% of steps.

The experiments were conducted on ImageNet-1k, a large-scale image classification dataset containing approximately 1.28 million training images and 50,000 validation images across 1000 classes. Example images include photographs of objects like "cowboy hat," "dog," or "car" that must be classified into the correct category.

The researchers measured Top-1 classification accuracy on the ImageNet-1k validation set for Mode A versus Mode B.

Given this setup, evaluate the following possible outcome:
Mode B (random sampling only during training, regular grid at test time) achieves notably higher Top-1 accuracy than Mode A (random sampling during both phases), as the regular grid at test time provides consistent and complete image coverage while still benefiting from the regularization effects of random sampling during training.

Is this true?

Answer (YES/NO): YES